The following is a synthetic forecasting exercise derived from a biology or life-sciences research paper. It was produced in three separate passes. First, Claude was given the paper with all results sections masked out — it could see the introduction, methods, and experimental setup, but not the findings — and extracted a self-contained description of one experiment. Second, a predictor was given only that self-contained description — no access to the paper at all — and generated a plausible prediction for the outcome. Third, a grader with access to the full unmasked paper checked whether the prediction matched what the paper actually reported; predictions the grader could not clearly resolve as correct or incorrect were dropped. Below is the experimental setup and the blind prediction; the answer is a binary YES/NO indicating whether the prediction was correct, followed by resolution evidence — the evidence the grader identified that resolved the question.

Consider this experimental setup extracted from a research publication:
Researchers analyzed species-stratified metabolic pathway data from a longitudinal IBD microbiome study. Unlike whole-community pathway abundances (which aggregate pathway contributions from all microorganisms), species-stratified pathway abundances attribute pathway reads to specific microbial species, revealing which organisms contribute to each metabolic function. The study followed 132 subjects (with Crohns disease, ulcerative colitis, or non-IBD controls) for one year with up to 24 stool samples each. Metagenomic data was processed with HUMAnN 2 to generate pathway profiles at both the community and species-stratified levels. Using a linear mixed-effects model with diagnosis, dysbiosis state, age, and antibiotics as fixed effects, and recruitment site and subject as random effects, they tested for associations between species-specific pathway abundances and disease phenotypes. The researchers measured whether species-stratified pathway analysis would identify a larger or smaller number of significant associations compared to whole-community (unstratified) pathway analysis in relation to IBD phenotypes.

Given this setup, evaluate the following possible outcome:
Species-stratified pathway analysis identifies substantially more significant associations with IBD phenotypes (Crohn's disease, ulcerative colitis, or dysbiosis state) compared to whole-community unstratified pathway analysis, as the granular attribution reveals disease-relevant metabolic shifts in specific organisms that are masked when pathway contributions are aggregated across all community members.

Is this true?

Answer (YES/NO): YES